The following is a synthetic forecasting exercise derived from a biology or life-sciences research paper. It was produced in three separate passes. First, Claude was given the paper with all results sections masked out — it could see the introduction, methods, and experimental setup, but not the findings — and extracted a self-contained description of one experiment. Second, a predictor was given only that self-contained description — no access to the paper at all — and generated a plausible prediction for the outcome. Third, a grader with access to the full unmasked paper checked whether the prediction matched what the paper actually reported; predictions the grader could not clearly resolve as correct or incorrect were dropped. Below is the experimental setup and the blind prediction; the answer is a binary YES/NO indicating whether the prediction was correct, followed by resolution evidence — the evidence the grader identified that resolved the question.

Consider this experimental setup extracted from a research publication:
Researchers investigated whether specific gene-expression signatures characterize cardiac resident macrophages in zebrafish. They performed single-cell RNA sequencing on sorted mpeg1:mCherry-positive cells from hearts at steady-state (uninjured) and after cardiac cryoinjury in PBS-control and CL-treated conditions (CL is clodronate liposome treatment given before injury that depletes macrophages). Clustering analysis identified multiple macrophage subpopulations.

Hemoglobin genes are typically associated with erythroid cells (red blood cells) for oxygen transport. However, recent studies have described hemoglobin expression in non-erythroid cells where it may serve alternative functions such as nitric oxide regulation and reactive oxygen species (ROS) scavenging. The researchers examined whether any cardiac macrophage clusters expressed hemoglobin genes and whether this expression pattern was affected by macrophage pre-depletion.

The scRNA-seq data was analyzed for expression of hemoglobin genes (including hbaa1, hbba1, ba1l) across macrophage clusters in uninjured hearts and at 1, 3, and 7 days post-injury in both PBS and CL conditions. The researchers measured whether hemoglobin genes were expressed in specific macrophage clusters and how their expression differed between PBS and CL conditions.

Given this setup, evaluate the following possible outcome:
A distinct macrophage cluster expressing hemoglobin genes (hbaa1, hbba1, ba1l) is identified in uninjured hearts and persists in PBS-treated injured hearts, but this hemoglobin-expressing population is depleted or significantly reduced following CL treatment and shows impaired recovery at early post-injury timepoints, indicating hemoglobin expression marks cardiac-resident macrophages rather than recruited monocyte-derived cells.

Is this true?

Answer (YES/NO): YES